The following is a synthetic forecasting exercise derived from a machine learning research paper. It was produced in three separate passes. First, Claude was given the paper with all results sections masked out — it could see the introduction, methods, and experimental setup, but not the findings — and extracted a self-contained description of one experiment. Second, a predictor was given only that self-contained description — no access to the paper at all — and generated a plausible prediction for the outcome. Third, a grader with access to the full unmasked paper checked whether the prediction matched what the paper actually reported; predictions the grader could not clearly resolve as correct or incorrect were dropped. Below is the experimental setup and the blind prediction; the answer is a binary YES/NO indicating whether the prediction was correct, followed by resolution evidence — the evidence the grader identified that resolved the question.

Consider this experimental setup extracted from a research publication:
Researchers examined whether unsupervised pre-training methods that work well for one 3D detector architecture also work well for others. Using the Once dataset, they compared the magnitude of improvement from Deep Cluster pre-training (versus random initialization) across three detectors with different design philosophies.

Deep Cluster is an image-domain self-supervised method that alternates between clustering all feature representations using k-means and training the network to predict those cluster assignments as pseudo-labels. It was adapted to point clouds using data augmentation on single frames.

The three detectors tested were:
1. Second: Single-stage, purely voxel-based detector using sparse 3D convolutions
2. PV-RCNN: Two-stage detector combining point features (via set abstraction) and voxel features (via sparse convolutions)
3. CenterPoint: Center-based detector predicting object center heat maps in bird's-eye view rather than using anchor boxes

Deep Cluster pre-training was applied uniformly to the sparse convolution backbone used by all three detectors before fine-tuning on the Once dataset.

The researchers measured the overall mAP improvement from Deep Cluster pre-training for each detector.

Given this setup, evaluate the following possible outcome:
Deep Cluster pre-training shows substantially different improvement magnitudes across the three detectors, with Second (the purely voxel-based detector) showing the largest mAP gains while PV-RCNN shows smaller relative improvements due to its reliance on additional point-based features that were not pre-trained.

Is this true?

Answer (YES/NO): NO